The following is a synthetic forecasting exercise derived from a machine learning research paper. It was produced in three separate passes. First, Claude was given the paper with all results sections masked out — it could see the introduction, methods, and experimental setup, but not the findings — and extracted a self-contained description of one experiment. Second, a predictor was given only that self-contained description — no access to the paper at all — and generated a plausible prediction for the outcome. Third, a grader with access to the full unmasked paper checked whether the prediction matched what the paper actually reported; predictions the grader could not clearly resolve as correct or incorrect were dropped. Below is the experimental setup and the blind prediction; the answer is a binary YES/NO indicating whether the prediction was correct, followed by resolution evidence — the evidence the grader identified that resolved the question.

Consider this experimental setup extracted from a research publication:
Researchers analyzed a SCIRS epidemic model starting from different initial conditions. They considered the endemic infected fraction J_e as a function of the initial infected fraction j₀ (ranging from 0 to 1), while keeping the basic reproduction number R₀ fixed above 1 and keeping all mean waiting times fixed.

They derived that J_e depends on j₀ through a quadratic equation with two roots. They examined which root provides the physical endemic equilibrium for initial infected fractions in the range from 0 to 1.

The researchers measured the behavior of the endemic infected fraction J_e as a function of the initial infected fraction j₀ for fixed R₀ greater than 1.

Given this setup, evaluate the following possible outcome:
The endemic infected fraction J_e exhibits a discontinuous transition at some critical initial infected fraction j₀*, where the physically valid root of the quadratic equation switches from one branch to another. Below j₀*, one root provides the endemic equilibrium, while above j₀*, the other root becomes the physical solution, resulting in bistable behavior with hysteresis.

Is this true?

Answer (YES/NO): NO